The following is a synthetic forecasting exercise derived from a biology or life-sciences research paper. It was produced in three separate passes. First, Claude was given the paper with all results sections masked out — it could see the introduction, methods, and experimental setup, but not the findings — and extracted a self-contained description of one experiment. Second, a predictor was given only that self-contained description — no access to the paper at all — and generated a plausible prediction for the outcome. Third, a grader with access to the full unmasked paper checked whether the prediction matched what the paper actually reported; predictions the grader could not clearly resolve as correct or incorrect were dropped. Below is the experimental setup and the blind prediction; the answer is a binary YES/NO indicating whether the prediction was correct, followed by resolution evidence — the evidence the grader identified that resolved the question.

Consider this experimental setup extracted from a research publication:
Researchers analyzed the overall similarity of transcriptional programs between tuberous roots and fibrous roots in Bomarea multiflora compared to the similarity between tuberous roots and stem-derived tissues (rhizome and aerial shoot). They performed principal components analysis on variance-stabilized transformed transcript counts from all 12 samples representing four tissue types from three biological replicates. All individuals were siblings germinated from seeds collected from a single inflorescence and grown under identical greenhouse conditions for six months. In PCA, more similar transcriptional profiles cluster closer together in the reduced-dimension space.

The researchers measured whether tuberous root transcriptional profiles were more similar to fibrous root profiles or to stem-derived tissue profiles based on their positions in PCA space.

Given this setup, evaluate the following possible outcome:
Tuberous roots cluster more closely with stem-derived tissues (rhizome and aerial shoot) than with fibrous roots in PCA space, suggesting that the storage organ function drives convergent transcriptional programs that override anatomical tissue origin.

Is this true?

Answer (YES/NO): NO